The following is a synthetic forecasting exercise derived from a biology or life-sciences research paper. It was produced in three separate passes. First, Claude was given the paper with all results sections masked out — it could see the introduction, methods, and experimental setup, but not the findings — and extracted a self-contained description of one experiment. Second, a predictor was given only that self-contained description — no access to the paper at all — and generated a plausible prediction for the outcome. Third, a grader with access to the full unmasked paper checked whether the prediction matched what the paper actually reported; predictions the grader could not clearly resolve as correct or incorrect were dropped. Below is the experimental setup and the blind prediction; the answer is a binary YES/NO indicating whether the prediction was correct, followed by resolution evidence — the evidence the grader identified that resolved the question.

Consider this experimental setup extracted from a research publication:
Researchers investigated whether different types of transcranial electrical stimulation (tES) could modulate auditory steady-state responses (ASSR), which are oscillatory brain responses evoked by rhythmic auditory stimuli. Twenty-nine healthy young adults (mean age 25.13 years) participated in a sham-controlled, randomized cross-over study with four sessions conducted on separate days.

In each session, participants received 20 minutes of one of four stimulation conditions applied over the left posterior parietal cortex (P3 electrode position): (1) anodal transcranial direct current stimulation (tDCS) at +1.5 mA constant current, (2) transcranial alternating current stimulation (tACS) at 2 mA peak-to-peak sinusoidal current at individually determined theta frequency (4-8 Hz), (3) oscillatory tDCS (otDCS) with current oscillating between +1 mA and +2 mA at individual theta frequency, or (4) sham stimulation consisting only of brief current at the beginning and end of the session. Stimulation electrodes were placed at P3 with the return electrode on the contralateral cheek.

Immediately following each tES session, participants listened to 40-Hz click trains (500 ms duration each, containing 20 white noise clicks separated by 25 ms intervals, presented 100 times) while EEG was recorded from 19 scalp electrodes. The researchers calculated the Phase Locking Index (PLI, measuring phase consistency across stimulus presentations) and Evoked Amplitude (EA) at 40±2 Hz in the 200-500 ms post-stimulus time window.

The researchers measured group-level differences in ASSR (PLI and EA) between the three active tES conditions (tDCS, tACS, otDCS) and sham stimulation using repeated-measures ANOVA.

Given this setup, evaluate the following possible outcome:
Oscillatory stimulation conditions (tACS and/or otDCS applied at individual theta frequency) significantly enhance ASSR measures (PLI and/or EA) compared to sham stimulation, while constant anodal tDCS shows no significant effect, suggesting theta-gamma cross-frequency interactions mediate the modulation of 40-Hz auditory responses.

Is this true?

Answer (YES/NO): NO